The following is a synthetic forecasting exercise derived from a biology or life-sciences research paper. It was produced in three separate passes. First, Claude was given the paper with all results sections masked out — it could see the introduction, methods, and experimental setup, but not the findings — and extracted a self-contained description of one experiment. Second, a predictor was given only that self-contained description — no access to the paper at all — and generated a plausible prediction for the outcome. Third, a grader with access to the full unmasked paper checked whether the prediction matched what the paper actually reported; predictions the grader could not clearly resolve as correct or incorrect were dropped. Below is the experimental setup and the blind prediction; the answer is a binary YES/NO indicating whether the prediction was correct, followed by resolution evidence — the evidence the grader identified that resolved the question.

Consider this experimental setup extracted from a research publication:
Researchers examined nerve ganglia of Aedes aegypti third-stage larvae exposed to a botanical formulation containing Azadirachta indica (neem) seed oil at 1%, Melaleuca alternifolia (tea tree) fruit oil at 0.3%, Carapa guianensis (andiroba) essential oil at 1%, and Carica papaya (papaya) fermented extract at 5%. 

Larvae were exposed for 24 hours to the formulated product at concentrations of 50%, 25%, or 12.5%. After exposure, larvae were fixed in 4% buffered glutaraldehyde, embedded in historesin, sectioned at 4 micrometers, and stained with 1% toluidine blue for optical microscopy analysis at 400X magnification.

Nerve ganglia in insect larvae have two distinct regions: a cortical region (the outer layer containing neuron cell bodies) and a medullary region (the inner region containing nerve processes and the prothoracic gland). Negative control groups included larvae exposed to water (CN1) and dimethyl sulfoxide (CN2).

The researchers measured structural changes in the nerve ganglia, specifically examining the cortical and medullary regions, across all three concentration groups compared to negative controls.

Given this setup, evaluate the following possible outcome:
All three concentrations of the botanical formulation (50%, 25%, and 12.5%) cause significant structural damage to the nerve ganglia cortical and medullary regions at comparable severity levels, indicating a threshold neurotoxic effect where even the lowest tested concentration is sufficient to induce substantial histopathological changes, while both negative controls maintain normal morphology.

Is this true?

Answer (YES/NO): NO